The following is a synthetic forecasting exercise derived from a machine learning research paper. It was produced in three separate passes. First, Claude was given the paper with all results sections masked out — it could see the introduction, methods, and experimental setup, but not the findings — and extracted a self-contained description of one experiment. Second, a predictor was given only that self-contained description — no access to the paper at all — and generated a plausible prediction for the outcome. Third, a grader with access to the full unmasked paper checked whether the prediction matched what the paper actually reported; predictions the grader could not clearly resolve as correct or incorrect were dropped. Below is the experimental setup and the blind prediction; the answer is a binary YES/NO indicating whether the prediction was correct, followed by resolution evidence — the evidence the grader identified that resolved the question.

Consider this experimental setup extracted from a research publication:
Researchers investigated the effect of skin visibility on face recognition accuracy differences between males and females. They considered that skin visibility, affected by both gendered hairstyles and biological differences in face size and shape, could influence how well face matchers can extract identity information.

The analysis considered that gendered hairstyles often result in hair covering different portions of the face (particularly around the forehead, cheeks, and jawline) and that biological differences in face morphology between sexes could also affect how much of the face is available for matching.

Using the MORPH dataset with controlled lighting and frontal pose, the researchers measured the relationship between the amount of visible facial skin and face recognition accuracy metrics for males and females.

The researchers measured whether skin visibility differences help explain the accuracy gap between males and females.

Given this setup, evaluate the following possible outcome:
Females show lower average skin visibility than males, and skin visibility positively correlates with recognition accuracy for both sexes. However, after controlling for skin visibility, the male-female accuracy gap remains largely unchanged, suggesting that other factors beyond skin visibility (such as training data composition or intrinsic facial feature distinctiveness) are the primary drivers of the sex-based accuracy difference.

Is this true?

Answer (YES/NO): NO